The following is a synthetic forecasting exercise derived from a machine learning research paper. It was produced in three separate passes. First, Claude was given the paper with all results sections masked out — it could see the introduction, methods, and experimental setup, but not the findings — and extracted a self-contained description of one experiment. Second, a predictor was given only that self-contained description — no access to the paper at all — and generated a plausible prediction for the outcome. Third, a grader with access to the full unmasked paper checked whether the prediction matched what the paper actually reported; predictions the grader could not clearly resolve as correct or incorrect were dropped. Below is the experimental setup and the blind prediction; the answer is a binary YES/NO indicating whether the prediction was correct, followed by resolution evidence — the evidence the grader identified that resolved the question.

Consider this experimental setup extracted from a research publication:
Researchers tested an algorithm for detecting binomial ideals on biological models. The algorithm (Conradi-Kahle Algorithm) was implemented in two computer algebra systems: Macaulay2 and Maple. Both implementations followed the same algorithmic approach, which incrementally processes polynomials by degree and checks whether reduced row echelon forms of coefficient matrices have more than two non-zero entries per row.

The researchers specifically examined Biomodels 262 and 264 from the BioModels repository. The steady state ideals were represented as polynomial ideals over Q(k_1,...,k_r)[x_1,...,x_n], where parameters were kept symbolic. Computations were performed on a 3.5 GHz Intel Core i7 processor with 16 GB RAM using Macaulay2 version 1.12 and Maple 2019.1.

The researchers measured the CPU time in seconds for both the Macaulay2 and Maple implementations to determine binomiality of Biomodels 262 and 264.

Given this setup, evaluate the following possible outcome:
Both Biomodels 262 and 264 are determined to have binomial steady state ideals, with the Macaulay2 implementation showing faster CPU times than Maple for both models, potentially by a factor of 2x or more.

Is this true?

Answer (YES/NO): NO